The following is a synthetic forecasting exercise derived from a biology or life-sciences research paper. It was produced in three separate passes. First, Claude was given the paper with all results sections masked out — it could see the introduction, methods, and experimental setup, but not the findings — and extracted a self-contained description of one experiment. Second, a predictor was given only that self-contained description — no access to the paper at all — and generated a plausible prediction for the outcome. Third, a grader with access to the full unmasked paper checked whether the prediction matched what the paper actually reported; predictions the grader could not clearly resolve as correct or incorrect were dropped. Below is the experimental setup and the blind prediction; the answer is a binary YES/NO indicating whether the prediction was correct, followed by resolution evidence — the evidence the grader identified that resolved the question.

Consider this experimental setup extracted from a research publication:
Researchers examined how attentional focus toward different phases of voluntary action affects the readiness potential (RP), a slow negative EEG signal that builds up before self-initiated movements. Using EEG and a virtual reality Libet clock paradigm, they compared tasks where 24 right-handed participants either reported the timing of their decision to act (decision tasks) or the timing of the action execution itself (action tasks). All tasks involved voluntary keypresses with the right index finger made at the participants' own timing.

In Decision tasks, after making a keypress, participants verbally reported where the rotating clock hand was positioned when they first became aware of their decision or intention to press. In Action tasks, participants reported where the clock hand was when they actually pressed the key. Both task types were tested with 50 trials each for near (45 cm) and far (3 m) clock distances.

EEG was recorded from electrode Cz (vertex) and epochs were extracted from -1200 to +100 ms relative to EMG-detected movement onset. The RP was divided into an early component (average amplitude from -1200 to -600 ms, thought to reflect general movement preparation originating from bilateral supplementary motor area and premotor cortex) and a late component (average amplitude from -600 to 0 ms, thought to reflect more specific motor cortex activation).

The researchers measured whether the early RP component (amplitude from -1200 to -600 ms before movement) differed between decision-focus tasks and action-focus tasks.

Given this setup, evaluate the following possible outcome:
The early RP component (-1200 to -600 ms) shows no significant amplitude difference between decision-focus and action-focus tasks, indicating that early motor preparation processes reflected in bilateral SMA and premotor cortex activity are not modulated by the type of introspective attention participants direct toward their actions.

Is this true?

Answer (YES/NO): NO